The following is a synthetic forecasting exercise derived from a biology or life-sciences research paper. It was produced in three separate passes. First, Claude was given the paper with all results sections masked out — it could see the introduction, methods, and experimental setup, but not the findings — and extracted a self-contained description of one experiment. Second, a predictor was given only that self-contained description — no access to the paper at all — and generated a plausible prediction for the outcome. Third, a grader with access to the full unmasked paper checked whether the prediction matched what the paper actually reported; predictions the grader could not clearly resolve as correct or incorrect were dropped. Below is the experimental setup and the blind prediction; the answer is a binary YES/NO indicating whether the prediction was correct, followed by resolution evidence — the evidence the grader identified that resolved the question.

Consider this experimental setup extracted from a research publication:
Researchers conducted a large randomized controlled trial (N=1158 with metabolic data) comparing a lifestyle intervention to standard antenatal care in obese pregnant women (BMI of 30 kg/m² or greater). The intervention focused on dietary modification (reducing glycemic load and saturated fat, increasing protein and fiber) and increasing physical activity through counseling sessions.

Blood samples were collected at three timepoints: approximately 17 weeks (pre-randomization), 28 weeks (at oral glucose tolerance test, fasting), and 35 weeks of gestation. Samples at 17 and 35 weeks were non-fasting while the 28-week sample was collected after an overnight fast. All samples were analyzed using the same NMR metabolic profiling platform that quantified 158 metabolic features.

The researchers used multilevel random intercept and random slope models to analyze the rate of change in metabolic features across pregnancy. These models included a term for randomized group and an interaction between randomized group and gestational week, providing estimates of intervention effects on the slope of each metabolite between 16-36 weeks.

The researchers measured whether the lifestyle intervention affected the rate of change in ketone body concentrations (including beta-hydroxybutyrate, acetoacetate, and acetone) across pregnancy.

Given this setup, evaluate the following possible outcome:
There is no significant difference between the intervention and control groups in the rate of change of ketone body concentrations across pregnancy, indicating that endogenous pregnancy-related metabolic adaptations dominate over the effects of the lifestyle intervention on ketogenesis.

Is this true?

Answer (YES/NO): YES